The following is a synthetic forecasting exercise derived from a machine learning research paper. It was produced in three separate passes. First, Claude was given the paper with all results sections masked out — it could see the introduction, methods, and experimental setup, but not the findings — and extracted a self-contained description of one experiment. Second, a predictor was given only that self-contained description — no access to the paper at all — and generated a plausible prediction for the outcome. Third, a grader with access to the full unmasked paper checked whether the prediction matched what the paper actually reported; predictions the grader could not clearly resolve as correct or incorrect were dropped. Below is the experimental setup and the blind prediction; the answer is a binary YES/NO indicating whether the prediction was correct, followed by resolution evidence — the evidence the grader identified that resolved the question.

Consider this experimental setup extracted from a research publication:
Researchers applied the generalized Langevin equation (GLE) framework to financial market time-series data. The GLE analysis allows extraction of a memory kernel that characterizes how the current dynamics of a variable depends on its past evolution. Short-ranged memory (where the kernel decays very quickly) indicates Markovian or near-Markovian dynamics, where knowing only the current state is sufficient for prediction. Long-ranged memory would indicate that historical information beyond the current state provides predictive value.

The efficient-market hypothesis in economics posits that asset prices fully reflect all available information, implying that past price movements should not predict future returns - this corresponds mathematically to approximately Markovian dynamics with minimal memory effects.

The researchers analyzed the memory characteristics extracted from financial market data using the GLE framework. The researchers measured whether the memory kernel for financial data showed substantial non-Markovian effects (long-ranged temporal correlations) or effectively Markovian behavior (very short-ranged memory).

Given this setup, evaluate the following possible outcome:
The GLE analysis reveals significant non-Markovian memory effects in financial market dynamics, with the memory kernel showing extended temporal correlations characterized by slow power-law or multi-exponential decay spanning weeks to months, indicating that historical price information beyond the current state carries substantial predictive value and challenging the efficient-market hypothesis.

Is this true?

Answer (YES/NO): NO